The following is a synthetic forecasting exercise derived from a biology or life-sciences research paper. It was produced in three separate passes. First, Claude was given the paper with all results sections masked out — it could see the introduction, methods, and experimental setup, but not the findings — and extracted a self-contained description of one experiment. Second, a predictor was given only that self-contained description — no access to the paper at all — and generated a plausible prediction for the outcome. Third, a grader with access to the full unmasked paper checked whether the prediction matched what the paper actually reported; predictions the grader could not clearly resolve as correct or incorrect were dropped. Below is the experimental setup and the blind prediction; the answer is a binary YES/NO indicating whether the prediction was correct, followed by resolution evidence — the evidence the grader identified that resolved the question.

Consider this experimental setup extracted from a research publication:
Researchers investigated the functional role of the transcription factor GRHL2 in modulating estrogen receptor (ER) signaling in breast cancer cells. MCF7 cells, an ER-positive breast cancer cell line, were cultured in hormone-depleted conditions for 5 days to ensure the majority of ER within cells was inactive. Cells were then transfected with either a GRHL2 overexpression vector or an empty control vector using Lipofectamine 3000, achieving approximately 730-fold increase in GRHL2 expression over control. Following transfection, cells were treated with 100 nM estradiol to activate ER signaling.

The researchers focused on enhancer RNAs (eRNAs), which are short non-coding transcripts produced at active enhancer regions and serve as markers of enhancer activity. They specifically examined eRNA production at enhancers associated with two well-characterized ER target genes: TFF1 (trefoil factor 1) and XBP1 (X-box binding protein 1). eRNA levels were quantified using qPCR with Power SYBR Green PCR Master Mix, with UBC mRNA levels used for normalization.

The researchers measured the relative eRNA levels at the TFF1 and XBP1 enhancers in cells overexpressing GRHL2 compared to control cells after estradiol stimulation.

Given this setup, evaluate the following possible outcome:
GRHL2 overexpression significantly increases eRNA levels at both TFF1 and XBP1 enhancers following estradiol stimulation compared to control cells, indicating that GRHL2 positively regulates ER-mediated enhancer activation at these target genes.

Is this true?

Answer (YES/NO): NO